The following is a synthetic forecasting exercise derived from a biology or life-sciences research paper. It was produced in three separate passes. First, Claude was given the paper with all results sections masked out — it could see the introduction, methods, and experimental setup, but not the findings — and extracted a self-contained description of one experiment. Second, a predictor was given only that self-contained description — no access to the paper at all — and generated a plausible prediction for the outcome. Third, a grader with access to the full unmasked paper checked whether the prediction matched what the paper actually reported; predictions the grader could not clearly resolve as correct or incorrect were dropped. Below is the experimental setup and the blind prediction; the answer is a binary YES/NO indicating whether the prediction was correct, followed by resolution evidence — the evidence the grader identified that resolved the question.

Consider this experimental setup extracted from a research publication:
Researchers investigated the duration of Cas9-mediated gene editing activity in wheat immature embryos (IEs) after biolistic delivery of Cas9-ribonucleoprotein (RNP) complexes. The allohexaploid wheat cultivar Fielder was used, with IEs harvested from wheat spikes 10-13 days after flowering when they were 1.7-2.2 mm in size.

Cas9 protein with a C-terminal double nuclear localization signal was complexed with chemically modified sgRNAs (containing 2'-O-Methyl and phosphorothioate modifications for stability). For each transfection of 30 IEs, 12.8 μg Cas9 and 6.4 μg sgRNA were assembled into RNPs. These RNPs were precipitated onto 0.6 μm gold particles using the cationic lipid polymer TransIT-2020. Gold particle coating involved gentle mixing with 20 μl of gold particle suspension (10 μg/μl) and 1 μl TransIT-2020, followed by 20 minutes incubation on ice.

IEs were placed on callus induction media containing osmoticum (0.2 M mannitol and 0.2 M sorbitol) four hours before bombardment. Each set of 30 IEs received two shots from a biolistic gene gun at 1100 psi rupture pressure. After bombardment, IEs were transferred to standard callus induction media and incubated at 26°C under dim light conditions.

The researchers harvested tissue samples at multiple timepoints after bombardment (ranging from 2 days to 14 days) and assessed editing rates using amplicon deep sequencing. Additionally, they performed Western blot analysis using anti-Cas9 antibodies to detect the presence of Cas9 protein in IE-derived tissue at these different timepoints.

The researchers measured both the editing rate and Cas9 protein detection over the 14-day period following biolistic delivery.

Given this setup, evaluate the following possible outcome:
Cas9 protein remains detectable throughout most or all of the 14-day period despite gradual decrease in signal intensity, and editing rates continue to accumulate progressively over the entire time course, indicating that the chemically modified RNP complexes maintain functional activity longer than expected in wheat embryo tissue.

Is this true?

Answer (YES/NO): YES